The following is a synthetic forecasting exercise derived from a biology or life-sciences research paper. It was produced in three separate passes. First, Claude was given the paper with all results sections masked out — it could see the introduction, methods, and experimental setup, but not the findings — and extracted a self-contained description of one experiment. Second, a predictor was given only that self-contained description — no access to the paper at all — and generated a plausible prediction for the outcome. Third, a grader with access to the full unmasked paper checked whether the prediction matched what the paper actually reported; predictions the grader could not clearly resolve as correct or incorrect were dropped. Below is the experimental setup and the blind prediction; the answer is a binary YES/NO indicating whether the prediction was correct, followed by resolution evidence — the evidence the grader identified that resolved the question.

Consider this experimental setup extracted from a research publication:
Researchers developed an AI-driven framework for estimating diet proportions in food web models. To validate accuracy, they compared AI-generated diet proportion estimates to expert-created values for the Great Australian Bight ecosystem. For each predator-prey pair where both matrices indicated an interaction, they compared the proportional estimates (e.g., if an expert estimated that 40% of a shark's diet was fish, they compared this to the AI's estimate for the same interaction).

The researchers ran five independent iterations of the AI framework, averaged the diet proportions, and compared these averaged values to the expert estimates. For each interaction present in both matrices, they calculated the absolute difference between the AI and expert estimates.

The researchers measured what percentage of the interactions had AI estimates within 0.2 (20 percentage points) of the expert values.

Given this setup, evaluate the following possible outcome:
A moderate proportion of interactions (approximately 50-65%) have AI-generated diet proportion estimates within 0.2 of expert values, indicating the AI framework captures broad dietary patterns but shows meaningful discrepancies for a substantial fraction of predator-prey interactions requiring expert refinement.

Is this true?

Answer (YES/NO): NO